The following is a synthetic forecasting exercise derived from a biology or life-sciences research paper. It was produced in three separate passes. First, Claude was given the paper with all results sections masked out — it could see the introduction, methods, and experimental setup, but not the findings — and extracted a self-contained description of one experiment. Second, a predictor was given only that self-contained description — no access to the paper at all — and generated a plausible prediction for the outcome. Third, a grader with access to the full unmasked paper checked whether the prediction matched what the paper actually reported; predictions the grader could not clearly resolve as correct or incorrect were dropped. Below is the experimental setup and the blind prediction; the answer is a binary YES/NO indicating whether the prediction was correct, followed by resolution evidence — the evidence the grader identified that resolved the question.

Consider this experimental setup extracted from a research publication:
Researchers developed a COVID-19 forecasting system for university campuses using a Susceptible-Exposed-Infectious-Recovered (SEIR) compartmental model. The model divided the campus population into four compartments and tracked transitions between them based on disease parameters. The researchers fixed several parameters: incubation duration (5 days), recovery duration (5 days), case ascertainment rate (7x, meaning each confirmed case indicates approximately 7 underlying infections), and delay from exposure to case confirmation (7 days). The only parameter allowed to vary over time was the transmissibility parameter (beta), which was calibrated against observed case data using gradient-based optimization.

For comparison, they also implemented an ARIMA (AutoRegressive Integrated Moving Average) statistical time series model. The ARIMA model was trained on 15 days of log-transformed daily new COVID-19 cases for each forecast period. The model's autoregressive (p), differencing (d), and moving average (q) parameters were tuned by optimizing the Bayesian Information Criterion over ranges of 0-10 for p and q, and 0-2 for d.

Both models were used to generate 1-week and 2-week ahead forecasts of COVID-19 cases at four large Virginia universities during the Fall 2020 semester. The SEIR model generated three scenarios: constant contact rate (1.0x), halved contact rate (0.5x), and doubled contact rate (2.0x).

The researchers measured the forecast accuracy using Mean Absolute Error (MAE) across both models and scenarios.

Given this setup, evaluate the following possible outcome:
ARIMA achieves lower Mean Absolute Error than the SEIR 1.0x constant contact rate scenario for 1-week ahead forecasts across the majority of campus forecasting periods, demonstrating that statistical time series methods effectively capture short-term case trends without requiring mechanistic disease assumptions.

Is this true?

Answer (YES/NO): NO